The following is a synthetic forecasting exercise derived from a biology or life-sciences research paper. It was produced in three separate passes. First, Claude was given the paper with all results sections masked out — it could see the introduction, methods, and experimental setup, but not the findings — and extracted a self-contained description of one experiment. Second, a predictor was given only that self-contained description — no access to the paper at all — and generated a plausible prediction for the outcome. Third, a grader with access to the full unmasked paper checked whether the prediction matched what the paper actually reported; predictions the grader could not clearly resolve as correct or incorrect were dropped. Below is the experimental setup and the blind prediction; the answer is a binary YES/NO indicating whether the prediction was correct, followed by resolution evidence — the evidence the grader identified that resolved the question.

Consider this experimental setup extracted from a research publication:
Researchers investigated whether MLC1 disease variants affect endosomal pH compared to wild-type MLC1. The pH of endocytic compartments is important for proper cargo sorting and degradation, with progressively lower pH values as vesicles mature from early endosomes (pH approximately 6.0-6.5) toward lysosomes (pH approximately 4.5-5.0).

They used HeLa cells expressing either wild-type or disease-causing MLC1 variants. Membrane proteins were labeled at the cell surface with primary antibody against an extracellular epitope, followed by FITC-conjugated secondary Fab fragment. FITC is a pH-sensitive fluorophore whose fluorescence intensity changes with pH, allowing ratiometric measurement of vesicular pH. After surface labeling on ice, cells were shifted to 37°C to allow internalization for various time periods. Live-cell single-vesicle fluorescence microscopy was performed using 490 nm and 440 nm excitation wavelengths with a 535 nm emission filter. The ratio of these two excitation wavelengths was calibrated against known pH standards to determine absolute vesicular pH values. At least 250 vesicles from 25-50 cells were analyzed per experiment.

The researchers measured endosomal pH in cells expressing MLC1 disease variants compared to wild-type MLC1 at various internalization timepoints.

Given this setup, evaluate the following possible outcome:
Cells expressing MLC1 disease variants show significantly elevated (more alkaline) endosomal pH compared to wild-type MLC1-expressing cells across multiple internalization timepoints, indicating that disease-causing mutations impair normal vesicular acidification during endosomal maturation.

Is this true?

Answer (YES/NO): NO